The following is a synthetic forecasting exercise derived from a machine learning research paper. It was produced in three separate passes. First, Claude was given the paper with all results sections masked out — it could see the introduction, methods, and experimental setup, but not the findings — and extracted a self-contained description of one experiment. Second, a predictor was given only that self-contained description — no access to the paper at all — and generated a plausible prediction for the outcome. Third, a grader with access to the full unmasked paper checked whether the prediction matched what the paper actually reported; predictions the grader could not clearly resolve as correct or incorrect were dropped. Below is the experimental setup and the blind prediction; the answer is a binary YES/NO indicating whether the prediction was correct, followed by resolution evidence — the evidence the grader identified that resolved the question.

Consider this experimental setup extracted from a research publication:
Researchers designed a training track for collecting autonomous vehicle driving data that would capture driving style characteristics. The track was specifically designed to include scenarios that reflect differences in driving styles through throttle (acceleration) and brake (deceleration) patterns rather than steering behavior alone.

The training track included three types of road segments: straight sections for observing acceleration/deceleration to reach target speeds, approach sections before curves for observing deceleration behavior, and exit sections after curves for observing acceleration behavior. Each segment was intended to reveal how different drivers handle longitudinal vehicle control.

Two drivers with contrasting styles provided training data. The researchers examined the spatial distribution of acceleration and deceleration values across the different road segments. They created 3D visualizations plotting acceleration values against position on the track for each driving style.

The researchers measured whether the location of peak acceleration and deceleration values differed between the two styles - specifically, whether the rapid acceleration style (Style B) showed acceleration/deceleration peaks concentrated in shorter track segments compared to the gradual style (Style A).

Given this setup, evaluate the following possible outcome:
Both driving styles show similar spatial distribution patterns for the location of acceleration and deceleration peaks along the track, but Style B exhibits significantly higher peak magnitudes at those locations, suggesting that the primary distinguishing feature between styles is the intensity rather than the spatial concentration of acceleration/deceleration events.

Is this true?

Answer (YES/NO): NO